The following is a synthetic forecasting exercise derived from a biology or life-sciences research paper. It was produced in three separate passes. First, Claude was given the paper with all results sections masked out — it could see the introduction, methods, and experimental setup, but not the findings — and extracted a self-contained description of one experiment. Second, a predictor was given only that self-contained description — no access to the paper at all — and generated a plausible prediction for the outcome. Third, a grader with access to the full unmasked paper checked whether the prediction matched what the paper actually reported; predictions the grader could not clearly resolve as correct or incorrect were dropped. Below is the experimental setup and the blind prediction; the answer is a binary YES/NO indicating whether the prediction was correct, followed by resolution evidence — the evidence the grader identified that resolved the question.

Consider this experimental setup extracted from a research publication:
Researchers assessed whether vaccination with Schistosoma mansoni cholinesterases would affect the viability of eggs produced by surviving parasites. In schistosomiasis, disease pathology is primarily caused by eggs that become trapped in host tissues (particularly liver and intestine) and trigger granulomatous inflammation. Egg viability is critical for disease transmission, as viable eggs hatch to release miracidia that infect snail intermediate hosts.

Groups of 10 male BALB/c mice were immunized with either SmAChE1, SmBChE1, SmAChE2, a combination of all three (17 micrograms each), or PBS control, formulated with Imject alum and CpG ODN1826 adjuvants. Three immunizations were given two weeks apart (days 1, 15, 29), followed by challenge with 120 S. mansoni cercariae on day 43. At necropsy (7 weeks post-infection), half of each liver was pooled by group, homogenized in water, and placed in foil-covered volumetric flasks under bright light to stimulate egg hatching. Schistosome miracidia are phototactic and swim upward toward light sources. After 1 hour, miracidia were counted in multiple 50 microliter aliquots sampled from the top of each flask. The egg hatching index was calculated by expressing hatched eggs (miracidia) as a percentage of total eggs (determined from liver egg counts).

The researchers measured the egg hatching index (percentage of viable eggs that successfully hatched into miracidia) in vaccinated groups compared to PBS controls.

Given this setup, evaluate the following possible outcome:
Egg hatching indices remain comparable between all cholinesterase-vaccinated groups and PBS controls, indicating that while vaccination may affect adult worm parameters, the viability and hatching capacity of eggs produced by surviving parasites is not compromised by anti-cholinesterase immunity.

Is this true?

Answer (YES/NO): NO